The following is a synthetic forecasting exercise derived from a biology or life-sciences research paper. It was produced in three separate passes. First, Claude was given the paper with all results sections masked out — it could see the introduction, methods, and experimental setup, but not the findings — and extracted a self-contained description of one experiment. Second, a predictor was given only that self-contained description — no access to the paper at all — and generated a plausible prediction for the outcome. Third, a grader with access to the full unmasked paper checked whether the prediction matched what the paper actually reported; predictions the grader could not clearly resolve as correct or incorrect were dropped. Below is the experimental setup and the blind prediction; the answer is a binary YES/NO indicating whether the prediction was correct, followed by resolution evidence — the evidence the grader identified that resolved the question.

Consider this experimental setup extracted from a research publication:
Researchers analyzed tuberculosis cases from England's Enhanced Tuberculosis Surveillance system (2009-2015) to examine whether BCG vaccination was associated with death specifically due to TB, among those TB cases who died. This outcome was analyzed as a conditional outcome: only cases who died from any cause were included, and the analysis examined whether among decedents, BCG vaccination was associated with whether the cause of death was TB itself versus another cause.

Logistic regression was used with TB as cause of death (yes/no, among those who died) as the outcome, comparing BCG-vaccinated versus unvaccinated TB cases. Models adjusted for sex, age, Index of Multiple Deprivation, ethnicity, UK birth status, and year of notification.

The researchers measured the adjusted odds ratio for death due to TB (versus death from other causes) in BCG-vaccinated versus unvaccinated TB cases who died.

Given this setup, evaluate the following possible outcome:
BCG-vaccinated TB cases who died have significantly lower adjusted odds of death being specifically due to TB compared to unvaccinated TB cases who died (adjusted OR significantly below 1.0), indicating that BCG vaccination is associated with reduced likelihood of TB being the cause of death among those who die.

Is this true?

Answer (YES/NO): NO